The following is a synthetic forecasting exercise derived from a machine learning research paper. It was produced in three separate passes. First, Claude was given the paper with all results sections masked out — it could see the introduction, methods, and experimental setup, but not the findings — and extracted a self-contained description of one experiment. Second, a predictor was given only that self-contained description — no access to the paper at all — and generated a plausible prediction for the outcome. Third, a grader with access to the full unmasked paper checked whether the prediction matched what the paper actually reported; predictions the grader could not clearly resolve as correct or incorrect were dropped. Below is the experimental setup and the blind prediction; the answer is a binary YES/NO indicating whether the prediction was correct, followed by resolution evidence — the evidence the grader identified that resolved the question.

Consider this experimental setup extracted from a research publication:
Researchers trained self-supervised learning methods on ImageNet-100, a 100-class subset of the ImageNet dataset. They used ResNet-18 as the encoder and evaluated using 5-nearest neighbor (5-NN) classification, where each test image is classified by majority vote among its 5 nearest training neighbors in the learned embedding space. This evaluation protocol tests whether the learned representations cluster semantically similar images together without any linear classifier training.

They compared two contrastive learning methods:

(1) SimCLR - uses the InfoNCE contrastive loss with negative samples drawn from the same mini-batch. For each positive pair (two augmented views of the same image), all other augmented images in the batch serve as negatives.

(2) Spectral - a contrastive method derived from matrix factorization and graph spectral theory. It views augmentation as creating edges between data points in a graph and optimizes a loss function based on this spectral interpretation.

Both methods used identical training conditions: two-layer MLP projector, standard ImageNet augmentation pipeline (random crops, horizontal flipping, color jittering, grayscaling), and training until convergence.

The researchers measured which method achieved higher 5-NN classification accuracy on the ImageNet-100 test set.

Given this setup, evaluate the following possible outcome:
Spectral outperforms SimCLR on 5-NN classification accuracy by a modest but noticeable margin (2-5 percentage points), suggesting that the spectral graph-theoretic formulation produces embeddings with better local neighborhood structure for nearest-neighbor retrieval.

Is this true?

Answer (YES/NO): NO